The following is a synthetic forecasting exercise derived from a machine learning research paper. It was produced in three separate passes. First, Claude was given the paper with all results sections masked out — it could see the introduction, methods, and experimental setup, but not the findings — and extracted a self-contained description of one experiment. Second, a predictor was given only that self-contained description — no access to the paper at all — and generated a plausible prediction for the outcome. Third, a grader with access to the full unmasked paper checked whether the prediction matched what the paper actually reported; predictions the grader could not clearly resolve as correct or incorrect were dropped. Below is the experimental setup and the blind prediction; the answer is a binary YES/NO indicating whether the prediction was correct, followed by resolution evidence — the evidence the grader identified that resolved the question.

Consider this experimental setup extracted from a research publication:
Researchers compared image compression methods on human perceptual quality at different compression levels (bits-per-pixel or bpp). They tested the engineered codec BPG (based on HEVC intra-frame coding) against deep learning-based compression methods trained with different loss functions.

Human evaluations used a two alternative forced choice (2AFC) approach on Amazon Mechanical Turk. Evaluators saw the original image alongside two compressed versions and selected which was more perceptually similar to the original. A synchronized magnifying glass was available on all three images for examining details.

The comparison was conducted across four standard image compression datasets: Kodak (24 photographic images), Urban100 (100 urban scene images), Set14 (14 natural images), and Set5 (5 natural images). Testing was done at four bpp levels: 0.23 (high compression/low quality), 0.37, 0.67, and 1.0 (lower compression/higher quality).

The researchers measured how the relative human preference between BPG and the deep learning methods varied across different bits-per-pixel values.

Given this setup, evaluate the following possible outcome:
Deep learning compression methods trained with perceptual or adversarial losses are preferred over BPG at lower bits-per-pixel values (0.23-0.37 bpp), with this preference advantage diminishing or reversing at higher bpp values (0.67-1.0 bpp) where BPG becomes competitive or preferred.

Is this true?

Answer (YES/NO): NO